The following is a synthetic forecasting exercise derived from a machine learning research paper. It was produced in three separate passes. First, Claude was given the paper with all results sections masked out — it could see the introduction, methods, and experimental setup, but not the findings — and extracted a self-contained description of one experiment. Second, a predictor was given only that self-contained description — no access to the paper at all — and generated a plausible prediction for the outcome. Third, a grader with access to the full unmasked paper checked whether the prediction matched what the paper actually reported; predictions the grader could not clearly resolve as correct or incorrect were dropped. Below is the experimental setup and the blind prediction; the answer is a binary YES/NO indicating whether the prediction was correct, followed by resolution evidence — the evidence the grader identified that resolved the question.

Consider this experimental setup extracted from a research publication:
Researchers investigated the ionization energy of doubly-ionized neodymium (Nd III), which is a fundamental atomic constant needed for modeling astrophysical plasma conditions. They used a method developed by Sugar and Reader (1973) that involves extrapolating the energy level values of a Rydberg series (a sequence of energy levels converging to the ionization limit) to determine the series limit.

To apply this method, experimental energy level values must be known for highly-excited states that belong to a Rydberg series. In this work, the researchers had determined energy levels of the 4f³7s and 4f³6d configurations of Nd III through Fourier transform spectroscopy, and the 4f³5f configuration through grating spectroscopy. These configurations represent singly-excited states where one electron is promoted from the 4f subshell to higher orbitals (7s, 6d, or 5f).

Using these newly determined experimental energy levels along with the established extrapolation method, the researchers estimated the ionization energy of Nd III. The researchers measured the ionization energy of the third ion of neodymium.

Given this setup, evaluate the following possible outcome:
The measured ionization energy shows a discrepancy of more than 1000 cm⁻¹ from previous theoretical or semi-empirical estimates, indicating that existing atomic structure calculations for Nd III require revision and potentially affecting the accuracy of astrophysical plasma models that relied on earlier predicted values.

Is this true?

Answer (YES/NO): NO